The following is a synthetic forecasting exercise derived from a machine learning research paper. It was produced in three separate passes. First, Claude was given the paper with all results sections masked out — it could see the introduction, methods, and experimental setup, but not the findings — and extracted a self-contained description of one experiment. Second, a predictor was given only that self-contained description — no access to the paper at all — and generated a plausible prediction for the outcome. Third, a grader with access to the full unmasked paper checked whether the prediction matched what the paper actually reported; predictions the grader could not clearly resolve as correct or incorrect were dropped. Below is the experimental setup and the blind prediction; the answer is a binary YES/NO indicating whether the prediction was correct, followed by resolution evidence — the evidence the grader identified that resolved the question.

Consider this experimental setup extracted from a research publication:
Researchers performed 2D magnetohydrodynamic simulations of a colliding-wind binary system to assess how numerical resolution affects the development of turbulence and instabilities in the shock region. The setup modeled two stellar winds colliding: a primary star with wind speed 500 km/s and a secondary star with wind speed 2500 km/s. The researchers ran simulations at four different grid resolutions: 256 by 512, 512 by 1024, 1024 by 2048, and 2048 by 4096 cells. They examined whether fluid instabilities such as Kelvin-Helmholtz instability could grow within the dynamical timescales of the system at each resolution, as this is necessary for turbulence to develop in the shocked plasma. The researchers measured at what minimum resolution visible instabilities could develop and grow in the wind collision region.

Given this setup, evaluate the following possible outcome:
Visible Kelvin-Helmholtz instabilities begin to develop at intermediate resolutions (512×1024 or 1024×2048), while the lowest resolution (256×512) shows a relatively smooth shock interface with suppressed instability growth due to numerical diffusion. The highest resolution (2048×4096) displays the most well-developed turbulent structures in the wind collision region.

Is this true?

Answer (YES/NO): NO